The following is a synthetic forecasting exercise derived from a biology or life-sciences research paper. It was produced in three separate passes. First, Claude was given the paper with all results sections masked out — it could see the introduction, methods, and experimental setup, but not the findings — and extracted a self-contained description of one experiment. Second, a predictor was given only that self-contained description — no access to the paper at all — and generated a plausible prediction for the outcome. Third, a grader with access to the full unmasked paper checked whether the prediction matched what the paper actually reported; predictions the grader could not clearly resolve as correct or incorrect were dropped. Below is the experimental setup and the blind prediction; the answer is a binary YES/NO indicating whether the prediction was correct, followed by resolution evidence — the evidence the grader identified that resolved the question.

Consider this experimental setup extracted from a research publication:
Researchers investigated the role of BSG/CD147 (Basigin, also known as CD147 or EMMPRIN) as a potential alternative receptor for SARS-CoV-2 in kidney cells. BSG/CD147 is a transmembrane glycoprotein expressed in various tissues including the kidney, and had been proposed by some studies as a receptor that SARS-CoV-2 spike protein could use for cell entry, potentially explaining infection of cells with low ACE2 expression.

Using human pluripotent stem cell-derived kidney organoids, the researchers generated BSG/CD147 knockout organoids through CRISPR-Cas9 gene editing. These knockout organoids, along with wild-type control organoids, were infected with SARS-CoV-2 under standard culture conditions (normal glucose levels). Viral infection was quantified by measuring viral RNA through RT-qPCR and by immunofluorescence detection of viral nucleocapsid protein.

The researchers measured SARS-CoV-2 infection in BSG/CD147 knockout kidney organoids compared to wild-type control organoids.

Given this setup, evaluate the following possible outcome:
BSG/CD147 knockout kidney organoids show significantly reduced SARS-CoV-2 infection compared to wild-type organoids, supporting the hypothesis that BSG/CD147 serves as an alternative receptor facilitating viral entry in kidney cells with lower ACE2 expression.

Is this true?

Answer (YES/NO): NO